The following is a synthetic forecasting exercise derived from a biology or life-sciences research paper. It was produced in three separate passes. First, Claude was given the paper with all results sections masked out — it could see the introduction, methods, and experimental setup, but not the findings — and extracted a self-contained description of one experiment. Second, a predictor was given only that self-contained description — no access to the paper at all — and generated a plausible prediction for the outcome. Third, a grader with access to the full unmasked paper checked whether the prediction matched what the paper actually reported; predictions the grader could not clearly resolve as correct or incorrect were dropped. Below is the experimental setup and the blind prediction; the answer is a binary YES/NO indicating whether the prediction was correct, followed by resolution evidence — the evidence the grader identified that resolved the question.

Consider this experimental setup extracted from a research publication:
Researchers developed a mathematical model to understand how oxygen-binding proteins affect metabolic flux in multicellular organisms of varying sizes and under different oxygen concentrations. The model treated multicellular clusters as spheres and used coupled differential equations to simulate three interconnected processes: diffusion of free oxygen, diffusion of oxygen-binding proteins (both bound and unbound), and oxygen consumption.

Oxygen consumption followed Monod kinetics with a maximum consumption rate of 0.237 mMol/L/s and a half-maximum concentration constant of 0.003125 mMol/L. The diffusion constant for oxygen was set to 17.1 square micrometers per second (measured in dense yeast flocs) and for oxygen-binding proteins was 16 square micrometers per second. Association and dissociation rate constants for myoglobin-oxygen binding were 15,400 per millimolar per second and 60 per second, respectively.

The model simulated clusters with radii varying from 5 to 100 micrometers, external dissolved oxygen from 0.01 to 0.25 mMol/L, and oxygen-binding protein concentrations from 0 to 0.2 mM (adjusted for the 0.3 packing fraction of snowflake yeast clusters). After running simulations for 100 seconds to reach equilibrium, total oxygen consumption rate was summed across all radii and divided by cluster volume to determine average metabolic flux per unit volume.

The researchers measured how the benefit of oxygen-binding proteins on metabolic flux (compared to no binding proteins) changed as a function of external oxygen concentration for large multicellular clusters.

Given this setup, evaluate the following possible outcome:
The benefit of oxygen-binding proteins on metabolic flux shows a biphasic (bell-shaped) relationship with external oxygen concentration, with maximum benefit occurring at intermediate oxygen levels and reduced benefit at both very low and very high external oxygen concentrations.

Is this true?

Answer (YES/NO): YES